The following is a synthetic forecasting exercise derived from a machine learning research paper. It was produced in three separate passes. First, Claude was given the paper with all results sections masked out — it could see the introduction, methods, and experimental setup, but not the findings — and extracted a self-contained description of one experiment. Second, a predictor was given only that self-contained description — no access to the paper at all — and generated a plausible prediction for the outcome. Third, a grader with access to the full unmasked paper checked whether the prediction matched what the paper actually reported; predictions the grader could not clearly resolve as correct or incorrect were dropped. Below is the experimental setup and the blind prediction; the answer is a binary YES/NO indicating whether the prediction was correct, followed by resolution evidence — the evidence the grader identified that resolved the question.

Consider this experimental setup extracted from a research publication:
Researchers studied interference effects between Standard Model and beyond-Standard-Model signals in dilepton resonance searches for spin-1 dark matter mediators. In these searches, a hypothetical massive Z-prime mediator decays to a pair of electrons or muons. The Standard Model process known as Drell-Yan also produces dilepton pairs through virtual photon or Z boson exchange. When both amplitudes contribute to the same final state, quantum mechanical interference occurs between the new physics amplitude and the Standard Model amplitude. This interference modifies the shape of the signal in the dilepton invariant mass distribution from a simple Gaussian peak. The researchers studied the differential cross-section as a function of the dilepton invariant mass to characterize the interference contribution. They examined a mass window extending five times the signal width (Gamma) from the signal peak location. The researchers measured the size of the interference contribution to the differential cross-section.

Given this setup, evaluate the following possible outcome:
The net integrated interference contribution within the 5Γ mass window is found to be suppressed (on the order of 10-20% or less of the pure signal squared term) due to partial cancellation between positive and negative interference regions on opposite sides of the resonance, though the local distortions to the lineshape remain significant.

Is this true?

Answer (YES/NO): NO